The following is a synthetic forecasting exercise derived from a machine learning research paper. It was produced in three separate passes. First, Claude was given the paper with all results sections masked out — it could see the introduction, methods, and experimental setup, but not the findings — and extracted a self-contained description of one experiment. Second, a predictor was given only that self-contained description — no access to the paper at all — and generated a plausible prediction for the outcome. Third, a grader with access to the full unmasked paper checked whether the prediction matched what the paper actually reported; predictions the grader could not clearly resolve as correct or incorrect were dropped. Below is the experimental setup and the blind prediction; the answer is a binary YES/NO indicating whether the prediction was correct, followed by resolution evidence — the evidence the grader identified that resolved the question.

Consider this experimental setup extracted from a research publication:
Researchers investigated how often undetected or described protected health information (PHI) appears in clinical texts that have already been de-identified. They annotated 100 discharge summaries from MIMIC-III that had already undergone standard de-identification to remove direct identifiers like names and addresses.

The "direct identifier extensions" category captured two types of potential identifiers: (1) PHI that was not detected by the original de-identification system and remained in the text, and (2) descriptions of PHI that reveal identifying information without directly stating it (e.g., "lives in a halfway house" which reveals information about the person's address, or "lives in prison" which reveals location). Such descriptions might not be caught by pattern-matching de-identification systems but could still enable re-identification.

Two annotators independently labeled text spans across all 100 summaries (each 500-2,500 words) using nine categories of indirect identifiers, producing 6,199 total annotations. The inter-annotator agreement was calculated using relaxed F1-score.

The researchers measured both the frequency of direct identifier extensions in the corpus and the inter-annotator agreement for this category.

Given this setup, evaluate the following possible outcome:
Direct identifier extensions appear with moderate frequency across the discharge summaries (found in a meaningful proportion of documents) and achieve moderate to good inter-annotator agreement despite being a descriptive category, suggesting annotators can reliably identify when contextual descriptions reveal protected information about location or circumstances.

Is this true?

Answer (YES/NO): NO